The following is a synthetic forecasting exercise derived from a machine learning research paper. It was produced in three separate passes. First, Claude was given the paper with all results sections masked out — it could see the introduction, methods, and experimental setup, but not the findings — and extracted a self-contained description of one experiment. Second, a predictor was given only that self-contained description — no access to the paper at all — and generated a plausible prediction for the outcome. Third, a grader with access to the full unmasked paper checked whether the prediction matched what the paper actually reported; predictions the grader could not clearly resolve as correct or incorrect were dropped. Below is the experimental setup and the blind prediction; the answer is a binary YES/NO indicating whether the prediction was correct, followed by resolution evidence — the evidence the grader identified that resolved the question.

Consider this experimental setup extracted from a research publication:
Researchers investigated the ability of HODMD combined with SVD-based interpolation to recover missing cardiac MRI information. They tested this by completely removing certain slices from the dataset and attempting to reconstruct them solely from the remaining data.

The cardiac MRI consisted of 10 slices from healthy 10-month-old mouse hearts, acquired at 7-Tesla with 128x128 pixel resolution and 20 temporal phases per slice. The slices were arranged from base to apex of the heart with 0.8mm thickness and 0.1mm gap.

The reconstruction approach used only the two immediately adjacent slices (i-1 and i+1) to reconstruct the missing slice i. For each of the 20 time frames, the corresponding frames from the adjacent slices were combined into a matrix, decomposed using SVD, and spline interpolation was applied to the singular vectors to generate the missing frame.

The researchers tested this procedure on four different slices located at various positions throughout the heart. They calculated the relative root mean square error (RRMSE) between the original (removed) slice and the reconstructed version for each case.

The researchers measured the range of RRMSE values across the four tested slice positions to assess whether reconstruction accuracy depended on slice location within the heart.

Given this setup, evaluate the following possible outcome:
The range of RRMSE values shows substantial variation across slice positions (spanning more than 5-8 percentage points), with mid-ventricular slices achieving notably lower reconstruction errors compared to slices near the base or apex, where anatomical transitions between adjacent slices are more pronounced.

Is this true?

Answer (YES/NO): NO